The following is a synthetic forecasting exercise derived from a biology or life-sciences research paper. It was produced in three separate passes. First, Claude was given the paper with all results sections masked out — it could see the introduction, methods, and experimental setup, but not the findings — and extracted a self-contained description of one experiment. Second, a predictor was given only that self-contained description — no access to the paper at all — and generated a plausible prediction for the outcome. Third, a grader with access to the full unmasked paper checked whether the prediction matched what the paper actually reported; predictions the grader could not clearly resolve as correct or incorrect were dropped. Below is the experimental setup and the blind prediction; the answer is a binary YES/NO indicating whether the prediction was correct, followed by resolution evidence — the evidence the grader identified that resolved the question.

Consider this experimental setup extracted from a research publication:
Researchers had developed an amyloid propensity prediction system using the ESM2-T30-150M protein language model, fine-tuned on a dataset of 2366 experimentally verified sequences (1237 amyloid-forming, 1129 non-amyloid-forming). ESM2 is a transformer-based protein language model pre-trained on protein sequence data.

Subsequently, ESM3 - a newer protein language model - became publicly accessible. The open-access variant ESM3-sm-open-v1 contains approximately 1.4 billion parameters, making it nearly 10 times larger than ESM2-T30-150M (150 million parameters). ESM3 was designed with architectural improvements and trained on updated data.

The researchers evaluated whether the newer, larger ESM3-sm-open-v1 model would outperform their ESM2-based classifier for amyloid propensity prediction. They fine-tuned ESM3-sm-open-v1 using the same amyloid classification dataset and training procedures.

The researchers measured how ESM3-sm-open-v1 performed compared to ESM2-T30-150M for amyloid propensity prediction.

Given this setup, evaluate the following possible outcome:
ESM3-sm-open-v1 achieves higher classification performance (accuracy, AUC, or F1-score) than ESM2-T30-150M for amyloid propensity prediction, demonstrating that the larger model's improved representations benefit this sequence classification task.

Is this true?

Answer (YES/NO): NO